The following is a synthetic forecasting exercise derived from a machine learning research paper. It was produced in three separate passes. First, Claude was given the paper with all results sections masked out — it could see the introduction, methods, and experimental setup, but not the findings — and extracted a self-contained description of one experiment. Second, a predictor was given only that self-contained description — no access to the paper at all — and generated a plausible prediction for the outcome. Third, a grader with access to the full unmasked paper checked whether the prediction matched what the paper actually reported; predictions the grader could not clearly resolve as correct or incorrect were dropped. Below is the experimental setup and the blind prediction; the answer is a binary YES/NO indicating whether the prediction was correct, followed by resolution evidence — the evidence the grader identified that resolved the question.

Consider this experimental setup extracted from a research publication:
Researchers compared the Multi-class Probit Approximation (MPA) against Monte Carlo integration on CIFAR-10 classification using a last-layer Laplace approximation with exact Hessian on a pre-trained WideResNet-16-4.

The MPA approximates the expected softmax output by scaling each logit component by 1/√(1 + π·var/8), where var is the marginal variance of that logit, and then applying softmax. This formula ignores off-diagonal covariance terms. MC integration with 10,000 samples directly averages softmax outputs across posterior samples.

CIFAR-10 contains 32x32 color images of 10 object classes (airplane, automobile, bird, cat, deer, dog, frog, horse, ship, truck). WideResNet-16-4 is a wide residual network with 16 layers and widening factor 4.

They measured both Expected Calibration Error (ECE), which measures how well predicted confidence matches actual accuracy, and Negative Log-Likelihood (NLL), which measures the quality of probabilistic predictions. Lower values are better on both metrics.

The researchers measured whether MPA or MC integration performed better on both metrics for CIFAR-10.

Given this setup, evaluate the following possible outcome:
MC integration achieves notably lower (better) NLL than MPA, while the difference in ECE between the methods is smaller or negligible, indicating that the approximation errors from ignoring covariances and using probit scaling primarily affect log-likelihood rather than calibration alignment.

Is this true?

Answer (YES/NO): NO